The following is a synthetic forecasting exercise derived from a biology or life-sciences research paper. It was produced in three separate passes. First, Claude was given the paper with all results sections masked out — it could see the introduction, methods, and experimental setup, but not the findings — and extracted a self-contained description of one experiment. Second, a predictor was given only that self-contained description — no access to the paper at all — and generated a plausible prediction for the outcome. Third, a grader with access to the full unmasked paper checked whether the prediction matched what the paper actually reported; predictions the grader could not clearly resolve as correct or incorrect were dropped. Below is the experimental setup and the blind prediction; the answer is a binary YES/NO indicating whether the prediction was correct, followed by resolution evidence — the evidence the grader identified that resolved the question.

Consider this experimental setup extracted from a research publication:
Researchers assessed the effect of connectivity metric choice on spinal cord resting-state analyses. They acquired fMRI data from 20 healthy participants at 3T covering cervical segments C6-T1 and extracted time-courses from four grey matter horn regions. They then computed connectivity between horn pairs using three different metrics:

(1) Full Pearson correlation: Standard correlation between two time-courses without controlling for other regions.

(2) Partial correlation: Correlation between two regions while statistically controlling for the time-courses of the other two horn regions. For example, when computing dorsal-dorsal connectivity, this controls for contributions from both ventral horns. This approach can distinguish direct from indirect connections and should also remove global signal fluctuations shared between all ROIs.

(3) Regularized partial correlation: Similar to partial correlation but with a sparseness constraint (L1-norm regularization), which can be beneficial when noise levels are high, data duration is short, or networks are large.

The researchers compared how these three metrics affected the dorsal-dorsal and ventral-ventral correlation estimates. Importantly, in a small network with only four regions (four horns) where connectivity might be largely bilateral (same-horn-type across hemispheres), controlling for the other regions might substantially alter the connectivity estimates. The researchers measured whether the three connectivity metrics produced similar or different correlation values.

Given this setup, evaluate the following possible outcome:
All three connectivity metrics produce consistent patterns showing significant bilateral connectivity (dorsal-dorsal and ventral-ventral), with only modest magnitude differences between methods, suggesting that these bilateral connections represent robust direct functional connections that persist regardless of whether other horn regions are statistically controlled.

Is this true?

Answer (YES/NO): YES